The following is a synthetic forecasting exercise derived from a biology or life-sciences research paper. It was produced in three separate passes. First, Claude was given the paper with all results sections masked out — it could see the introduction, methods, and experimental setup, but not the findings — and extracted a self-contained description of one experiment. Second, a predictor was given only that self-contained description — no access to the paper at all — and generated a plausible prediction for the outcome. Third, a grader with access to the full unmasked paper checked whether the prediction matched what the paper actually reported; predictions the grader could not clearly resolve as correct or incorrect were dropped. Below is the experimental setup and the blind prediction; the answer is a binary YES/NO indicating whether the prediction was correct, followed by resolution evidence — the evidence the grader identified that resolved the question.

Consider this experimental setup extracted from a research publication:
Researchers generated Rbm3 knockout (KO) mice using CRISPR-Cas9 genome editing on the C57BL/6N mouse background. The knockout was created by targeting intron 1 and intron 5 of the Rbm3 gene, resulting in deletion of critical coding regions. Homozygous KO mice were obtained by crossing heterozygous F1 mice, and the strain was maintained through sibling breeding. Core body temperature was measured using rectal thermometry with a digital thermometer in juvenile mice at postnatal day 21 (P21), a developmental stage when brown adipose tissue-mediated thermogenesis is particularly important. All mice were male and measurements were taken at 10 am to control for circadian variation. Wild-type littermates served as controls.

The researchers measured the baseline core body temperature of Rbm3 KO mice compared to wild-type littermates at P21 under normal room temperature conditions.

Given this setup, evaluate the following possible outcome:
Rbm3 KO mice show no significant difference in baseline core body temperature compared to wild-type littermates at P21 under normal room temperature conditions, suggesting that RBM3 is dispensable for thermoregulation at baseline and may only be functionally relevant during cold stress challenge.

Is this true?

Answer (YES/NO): NO